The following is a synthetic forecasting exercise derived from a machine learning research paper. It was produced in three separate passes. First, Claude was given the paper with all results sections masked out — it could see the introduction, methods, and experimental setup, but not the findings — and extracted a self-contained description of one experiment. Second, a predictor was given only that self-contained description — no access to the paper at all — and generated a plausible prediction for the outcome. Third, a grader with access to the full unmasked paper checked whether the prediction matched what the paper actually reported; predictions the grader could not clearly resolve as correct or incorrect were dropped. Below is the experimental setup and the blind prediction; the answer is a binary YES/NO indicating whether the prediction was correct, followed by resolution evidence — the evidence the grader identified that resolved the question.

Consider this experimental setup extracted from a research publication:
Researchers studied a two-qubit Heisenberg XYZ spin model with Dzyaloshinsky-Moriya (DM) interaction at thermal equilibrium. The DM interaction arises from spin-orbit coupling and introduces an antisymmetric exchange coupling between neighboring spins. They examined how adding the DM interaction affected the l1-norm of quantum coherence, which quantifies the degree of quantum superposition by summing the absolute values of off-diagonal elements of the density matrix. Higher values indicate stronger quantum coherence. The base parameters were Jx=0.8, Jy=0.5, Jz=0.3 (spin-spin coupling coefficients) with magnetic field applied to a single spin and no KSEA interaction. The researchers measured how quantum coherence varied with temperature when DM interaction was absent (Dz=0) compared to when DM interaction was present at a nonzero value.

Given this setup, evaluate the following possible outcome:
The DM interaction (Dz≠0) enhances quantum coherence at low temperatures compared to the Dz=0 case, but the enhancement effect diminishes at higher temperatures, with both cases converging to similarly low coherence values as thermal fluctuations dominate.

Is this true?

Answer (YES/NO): NO